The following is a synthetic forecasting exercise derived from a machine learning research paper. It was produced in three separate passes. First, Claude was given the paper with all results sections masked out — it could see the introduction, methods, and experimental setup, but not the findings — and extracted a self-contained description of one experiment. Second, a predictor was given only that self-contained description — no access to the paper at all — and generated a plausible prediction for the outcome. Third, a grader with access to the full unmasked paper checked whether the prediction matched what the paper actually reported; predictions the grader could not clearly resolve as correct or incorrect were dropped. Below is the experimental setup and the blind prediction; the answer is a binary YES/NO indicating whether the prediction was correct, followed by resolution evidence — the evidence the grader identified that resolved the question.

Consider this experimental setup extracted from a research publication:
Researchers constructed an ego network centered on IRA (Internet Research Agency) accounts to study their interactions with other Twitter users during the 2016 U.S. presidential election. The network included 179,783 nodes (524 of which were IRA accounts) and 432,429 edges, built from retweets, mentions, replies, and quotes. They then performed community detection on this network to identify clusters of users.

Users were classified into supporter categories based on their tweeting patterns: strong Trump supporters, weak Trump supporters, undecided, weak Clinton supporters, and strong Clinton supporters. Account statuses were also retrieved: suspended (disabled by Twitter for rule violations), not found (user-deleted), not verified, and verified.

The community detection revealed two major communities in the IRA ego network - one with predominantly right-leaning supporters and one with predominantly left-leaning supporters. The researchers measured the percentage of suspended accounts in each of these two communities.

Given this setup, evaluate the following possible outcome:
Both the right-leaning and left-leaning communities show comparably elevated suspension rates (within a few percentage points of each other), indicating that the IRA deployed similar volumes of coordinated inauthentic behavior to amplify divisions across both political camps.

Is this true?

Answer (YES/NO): NO